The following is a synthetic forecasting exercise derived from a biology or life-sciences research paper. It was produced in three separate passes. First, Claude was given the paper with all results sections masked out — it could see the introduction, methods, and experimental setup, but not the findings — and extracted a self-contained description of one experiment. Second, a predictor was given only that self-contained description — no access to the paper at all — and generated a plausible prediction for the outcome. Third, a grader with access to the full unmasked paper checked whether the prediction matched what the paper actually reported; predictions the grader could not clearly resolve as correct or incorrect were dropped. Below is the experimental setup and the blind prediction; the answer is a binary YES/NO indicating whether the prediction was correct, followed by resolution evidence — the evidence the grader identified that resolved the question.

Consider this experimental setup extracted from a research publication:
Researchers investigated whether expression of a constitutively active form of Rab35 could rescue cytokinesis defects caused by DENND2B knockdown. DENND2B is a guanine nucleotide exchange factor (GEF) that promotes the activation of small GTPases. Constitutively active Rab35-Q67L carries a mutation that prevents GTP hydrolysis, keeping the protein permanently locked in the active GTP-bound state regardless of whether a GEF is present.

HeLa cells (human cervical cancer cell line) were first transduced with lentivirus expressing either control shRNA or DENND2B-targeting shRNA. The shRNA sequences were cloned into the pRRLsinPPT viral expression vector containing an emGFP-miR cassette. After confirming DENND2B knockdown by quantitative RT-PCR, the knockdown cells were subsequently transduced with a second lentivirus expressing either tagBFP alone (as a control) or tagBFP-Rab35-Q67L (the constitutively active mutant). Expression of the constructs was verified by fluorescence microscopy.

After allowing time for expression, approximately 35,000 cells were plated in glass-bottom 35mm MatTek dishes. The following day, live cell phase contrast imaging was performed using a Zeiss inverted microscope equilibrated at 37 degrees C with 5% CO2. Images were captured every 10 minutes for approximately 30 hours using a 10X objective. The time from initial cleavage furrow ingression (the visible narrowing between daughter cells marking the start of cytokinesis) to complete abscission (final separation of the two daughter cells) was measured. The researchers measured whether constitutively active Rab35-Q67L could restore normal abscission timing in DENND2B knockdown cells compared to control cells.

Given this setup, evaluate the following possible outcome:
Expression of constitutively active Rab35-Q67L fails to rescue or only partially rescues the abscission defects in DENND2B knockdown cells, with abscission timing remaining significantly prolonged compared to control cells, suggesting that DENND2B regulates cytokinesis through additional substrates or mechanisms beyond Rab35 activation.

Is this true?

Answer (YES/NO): NO